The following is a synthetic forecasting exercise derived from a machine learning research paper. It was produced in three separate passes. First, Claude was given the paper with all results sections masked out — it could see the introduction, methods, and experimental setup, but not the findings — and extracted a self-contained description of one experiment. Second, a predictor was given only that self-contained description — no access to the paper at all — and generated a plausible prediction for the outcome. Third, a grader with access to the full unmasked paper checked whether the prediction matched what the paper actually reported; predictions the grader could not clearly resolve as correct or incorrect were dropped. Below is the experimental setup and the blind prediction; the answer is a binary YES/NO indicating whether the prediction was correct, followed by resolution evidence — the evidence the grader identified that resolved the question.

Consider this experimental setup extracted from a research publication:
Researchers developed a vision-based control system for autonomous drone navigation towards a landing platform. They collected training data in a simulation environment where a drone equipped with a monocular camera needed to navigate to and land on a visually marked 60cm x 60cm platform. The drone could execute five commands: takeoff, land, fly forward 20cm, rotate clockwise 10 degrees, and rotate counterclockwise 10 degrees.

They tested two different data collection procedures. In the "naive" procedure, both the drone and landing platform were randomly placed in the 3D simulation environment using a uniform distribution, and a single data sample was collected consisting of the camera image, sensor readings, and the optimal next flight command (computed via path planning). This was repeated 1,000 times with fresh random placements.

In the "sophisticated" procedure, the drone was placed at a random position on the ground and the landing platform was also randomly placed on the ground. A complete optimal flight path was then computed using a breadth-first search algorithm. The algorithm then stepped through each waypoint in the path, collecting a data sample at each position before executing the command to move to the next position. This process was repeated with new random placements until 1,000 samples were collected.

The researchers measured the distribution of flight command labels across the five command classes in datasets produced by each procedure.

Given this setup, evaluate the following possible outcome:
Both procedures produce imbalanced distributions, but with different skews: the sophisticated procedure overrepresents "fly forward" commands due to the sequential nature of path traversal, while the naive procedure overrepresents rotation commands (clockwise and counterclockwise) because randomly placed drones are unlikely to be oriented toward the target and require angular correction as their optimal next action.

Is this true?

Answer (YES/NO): NO